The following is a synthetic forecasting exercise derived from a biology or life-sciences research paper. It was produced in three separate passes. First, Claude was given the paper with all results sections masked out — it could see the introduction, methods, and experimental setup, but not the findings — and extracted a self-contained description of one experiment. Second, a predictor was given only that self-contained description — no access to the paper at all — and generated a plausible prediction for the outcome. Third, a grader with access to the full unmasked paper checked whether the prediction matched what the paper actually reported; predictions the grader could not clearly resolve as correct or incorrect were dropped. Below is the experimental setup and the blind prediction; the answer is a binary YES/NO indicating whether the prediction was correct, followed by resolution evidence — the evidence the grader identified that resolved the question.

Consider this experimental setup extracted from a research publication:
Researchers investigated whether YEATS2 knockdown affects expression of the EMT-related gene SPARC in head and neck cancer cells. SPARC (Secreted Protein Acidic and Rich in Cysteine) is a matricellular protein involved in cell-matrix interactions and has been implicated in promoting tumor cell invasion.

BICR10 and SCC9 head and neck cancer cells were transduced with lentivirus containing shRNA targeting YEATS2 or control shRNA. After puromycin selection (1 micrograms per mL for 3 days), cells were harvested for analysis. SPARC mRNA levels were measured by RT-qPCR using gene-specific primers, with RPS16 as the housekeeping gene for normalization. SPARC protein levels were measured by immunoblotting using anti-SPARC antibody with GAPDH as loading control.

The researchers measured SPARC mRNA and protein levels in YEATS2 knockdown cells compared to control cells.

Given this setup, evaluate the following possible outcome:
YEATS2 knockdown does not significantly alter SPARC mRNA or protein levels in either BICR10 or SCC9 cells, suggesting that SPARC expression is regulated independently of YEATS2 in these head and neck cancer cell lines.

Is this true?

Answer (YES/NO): NO